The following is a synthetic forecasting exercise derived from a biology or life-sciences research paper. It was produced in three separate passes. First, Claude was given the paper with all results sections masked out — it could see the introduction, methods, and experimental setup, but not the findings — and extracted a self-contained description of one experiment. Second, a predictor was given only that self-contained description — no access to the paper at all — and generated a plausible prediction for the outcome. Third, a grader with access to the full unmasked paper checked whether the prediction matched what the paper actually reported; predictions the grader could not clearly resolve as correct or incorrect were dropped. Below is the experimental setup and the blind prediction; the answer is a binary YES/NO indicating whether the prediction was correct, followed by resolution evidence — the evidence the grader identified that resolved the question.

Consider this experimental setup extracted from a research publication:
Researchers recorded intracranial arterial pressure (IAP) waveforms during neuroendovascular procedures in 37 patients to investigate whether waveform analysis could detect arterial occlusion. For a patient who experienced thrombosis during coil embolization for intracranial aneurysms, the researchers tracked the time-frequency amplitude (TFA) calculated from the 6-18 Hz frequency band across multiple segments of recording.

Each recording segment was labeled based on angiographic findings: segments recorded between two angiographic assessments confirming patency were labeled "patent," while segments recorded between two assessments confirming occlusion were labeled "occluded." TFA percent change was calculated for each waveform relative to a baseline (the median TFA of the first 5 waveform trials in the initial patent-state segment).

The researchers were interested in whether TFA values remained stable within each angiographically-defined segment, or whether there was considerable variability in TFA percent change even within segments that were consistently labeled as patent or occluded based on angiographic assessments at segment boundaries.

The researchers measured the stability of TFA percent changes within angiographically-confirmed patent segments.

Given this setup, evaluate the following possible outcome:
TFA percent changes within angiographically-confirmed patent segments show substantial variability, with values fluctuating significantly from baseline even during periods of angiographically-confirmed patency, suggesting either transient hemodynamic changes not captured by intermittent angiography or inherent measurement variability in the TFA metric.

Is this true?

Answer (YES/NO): YES